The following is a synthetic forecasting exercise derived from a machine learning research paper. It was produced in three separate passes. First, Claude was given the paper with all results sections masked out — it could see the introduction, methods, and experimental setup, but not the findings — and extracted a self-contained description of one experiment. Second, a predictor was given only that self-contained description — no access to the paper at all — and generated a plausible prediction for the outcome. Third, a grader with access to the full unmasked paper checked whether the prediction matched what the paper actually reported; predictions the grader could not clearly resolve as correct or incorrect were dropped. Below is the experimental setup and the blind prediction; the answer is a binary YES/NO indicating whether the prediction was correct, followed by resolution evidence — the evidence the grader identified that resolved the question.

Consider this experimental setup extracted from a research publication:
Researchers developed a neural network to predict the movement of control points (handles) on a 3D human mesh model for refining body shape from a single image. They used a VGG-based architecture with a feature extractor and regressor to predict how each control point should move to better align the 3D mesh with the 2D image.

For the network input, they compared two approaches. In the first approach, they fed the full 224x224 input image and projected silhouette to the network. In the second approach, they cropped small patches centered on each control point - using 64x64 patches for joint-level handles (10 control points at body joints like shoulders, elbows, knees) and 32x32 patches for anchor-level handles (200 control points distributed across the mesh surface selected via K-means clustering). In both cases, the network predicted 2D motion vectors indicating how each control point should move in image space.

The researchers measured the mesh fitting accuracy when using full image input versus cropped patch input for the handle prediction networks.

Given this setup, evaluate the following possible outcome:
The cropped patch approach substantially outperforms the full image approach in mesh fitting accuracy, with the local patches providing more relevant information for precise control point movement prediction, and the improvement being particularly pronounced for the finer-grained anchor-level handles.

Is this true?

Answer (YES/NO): NO